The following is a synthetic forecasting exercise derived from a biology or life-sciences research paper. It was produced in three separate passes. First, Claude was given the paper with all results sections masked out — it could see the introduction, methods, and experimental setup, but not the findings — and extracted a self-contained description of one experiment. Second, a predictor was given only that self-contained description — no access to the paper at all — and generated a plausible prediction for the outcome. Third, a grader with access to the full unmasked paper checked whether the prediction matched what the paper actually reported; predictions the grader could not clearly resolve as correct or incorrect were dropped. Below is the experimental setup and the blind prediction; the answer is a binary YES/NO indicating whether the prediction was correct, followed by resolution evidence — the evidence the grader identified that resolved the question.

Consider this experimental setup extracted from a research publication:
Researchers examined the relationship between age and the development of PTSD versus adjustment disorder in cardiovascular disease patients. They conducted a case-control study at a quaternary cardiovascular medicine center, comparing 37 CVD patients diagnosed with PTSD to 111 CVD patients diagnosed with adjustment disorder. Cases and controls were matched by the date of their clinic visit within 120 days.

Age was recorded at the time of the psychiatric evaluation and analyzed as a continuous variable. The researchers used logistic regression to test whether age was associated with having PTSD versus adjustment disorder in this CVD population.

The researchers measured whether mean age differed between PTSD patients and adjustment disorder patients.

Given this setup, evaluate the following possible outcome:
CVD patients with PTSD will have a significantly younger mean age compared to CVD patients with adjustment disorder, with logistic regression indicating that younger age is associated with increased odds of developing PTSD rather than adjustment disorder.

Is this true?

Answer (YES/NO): NO